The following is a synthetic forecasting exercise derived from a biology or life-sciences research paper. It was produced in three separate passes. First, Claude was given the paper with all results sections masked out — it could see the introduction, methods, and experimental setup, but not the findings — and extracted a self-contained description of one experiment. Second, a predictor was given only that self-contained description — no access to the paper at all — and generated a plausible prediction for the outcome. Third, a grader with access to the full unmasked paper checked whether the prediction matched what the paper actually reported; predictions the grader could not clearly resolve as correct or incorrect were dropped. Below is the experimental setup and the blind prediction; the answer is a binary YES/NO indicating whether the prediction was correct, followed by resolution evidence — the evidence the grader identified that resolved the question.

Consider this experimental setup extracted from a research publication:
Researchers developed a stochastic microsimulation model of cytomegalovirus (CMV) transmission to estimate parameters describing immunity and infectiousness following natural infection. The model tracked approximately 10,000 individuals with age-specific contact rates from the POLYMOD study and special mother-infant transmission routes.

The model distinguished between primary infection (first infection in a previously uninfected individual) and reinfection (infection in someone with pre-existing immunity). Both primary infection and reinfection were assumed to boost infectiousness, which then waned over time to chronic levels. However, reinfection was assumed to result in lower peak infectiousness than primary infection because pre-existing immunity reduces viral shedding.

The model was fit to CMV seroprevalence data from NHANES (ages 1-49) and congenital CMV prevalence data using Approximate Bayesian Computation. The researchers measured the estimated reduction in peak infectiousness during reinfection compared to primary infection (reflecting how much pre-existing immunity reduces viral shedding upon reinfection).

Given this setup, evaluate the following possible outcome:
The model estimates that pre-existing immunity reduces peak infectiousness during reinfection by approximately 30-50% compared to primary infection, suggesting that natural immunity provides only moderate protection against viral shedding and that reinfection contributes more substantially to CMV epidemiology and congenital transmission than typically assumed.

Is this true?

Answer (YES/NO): NO